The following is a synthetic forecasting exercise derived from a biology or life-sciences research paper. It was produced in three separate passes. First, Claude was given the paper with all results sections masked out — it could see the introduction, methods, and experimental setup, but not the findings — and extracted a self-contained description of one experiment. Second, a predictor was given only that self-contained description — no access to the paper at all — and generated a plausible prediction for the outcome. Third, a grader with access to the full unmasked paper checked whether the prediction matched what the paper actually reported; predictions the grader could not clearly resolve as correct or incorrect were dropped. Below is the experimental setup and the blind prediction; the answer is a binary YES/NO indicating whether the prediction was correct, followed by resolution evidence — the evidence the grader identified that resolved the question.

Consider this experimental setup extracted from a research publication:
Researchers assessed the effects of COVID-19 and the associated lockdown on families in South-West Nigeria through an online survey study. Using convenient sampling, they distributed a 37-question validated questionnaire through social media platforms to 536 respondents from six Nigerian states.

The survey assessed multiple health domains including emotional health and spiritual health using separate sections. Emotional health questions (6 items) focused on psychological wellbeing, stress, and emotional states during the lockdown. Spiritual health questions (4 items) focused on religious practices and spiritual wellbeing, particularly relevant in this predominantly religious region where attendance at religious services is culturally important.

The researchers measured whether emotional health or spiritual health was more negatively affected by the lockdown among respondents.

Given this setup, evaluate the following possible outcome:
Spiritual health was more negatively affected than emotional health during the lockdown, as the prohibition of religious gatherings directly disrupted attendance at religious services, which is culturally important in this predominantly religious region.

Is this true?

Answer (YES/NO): YES